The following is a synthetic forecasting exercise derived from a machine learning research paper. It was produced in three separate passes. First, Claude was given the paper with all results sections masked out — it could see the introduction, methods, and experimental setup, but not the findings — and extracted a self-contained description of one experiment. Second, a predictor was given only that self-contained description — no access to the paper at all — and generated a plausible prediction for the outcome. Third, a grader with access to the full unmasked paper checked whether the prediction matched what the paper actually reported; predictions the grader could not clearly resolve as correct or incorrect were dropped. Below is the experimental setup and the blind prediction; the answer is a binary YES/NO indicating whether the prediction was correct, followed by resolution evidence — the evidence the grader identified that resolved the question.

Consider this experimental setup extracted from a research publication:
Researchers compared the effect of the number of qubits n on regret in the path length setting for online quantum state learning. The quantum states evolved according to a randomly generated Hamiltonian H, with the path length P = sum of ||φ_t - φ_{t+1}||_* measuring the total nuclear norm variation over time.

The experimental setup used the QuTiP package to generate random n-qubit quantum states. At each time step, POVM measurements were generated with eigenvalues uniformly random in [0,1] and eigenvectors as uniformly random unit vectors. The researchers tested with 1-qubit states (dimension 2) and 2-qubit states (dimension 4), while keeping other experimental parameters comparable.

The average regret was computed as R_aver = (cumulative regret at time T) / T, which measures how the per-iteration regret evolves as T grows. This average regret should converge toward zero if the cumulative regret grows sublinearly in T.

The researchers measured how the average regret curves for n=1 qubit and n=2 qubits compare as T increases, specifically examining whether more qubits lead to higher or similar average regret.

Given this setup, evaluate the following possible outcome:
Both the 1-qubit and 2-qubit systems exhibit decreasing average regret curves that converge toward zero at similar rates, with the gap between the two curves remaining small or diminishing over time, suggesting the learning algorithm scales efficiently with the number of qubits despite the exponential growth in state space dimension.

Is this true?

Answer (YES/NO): NO